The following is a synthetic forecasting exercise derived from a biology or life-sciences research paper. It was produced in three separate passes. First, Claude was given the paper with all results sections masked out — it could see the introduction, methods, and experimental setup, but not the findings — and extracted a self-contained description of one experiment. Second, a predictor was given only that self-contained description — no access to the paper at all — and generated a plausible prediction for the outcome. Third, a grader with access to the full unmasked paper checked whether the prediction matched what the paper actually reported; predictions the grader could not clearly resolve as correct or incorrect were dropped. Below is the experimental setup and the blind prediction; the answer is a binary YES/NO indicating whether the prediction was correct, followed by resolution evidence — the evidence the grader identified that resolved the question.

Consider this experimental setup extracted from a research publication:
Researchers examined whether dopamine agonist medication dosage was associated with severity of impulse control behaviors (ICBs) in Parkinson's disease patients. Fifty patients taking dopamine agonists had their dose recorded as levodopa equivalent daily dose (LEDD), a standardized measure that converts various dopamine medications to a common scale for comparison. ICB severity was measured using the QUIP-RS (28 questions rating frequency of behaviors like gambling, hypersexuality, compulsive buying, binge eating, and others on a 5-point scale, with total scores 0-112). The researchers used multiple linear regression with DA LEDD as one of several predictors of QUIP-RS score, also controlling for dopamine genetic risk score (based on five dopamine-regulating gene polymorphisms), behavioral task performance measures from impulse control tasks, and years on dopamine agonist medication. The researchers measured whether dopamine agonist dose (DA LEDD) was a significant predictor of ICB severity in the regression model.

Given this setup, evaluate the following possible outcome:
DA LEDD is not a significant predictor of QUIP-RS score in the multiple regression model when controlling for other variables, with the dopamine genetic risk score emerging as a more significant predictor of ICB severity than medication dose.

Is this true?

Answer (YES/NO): NO